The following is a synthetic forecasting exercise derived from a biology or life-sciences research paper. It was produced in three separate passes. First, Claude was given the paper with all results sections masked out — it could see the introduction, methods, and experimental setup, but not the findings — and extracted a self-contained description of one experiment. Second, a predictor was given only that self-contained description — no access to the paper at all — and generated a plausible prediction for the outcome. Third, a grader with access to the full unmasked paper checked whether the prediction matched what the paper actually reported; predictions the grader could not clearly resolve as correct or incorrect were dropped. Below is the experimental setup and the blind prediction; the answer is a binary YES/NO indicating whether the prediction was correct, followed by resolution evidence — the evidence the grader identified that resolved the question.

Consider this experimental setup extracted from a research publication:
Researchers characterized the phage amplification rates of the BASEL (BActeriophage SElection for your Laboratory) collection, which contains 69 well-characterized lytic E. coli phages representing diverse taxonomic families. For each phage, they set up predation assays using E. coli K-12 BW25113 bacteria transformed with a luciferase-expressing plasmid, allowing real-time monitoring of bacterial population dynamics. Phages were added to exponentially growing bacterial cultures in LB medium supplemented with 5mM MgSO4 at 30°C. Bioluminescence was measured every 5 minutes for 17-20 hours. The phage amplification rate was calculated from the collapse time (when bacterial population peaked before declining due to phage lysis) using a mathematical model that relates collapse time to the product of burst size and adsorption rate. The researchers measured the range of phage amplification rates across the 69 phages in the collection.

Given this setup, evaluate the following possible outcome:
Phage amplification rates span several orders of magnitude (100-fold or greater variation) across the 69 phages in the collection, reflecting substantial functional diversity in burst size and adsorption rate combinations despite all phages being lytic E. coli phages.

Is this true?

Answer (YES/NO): YES